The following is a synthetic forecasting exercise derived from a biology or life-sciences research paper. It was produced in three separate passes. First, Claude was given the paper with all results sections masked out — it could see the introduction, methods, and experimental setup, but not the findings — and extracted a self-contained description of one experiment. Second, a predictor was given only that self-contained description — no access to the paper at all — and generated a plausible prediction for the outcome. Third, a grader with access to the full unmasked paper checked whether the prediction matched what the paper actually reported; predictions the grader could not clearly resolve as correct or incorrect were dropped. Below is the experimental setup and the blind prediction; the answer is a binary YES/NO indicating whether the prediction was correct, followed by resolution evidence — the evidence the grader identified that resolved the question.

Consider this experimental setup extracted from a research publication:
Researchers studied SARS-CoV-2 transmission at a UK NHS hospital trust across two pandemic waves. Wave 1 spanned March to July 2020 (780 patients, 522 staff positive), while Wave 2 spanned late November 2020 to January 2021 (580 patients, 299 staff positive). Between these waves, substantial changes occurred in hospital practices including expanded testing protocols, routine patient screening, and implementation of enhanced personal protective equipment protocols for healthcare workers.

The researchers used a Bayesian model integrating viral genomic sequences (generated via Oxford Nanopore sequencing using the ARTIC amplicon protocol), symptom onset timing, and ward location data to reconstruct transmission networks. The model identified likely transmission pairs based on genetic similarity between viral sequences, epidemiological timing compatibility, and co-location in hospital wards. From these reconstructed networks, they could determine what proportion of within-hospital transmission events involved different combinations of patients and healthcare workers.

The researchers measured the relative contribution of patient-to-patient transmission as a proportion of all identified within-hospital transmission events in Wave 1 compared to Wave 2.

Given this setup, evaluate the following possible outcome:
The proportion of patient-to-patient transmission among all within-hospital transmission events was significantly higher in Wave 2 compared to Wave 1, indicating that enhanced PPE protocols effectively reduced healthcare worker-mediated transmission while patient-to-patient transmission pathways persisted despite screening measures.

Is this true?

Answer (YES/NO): YES